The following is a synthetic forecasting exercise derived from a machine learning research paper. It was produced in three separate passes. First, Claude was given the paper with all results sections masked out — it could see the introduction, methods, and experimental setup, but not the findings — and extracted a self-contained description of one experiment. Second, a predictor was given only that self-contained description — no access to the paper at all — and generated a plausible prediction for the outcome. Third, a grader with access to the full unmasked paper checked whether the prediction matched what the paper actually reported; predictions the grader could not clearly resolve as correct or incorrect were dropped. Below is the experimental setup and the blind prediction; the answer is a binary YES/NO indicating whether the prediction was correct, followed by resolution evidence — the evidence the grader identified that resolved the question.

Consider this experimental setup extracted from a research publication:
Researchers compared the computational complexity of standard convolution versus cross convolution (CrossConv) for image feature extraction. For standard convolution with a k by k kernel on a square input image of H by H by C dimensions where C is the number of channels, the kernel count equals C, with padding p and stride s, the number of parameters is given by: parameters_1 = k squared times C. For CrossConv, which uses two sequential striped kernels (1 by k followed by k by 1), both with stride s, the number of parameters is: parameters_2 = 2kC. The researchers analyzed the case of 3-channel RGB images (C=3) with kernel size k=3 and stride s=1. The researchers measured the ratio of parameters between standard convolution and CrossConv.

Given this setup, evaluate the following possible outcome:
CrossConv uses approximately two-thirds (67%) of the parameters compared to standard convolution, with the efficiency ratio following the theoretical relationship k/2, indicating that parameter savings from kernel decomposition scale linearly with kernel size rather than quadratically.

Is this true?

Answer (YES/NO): NO